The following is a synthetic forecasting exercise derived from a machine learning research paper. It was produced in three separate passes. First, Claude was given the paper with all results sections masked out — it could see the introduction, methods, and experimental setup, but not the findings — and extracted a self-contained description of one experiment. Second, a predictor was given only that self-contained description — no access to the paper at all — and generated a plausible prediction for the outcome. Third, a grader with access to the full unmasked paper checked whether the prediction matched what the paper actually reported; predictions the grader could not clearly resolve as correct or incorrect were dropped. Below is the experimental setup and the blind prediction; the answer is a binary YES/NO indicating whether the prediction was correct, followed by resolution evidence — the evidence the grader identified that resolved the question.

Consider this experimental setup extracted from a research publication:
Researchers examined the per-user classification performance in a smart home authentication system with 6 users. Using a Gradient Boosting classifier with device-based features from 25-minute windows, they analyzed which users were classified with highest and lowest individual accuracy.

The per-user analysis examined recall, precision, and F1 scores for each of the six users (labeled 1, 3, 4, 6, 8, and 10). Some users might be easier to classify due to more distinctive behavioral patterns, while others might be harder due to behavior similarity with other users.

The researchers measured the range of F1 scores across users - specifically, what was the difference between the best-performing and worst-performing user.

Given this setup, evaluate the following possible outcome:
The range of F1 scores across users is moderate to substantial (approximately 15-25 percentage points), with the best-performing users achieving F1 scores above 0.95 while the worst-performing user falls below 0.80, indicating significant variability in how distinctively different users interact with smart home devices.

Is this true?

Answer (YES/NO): NO